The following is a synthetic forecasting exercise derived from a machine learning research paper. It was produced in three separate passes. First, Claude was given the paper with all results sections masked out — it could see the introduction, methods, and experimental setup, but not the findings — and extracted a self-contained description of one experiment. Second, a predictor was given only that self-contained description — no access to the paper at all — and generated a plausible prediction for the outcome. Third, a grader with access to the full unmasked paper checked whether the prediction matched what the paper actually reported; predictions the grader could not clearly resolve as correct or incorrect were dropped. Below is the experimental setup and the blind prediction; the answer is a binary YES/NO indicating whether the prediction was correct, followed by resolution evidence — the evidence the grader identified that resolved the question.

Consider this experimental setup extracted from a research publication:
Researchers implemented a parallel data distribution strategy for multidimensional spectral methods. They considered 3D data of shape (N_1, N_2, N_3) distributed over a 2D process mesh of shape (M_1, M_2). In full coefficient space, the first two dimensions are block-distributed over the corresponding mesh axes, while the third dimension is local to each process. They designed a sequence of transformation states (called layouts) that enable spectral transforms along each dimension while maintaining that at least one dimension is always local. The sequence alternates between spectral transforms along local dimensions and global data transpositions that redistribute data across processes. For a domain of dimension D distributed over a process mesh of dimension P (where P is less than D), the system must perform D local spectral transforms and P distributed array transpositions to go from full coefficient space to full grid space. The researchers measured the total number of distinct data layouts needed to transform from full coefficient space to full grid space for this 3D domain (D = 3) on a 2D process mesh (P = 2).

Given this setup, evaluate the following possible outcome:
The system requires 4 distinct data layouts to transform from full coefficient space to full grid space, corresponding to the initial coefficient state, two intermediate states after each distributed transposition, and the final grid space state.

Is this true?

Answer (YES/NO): NO